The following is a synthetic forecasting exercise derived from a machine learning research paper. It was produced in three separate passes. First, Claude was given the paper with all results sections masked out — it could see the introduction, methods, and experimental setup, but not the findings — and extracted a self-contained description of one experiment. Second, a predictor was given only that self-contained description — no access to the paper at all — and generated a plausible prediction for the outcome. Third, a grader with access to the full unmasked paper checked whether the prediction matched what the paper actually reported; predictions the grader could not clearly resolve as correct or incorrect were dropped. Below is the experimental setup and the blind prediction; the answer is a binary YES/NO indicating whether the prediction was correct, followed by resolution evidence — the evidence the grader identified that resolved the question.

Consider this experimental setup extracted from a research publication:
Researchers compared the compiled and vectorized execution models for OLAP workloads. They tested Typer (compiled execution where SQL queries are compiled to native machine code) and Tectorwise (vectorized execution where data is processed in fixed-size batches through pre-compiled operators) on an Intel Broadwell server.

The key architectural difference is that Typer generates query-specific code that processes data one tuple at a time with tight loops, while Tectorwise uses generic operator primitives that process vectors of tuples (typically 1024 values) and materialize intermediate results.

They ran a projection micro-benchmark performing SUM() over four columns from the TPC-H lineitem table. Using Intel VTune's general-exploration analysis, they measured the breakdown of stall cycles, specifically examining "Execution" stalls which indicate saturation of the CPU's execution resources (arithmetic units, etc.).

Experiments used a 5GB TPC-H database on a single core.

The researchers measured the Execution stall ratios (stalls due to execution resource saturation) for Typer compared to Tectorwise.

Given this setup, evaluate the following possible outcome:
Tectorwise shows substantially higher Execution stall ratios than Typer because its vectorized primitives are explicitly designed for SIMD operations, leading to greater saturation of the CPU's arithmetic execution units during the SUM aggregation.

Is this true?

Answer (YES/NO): YES